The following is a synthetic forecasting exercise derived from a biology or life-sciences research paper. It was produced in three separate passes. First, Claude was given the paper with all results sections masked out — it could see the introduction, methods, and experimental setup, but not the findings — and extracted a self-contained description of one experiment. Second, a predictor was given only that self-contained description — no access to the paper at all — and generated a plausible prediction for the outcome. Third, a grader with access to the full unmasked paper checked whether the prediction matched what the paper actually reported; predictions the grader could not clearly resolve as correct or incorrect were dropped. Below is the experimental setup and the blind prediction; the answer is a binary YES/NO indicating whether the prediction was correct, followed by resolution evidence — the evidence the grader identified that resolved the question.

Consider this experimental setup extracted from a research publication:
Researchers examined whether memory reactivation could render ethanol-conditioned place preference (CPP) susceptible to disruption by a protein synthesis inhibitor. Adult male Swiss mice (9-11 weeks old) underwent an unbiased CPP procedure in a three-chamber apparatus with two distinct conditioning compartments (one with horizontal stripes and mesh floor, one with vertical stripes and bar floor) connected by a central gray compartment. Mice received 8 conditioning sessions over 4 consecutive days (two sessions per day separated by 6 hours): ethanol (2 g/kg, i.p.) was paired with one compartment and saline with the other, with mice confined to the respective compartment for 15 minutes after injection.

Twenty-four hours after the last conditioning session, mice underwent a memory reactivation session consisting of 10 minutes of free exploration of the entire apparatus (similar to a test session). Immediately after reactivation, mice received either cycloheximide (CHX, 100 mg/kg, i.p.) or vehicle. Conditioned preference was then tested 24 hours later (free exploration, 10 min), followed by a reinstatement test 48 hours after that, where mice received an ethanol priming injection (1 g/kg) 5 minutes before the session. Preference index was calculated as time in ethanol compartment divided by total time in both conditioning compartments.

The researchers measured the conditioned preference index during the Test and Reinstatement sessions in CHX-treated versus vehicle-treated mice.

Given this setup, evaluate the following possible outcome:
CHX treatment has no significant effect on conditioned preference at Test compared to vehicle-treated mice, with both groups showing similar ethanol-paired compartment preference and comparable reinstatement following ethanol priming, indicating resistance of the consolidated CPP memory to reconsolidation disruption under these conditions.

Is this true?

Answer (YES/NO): YES